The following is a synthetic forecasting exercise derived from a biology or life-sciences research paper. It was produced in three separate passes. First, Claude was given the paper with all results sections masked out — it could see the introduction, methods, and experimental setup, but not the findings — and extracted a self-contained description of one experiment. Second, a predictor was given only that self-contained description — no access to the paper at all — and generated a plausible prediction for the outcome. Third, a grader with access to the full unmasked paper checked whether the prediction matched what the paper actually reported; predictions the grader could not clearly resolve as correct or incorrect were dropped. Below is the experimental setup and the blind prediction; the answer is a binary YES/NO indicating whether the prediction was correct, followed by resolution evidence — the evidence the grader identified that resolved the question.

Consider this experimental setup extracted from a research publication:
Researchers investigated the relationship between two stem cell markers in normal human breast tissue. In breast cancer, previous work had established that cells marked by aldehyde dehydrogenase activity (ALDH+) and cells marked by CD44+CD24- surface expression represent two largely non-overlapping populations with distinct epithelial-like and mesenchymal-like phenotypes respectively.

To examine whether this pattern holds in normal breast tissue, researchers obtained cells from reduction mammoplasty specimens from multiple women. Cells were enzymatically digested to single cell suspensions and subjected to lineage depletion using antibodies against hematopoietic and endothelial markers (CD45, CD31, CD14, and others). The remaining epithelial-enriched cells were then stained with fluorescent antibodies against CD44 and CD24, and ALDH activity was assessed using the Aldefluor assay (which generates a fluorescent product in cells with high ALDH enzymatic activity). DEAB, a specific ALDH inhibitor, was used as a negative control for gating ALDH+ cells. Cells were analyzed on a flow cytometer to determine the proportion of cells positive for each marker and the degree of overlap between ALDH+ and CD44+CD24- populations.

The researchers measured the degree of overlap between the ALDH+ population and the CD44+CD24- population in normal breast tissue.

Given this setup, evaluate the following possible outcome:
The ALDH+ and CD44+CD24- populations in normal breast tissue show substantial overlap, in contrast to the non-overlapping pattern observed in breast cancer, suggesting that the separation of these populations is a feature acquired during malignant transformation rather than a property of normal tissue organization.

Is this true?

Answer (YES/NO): YES